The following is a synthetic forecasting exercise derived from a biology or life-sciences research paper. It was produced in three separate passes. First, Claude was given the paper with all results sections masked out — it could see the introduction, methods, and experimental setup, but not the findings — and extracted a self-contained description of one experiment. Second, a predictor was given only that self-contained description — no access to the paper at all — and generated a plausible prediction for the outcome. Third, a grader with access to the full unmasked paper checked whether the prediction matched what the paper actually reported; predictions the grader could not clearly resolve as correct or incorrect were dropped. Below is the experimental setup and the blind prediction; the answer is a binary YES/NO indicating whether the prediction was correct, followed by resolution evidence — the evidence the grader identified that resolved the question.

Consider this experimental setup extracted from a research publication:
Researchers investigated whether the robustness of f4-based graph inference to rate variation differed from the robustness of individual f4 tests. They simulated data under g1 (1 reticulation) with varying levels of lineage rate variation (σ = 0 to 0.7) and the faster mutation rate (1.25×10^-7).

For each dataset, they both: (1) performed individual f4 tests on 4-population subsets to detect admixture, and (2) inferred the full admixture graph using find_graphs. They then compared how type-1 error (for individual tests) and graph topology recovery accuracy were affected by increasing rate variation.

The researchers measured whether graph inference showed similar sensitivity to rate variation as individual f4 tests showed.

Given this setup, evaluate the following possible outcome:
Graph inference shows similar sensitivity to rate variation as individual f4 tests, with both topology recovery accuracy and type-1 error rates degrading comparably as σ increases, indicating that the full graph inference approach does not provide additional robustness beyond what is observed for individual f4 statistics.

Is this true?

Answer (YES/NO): NO